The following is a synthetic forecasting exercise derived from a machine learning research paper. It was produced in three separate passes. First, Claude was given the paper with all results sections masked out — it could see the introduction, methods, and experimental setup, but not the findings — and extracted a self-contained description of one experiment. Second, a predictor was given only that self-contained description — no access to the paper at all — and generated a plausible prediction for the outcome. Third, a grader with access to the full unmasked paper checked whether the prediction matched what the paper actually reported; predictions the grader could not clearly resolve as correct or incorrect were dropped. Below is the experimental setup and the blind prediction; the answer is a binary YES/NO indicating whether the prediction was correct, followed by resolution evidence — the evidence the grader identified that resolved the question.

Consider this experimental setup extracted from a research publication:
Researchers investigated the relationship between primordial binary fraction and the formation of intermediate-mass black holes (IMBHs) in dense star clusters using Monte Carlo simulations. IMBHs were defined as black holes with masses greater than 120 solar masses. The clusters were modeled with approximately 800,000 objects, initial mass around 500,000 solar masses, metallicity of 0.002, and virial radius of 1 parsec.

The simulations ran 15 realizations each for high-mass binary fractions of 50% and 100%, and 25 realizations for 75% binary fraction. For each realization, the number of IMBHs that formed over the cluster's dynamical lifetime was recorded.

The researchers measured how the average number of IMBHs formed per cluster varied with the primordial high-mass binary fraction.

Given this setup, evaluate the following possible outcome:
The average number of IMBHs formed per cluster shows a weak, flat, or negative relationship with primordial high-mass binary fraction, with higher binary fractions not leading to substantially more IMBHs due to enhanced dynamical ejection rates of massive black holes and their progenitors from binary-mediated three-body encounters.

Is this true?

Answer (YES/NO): NO